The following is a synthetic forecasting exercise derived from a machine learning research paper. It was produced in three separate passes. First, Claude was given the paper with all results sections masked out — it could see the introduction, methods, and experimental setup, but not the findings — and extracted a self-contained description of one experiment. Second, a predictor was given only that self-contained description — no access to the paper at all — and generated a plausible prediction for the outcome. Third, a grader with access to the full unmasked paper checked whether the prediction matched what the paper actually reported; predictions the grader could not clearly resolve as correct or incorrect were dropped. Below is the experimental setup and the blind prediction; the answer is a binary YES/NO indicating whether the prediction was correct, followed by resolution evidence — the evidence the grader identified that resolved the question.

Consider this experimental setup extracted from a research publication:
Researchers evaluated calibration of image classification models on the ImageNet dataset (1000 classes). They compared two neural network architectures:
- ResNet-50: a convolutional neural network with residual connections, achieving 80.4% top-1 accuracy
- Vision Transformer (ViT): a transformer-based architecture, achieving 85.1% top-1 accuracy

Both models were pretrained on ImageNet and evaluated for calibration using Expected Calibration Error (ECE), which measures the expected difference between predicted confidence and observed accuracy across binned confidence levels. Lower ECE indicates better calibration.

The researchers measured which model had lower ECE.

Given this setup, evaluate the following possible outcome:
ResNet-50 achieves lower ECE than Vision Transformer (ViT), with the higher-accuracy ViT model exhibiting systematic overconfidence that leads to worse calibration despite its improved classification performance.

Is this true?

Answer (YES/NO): NO